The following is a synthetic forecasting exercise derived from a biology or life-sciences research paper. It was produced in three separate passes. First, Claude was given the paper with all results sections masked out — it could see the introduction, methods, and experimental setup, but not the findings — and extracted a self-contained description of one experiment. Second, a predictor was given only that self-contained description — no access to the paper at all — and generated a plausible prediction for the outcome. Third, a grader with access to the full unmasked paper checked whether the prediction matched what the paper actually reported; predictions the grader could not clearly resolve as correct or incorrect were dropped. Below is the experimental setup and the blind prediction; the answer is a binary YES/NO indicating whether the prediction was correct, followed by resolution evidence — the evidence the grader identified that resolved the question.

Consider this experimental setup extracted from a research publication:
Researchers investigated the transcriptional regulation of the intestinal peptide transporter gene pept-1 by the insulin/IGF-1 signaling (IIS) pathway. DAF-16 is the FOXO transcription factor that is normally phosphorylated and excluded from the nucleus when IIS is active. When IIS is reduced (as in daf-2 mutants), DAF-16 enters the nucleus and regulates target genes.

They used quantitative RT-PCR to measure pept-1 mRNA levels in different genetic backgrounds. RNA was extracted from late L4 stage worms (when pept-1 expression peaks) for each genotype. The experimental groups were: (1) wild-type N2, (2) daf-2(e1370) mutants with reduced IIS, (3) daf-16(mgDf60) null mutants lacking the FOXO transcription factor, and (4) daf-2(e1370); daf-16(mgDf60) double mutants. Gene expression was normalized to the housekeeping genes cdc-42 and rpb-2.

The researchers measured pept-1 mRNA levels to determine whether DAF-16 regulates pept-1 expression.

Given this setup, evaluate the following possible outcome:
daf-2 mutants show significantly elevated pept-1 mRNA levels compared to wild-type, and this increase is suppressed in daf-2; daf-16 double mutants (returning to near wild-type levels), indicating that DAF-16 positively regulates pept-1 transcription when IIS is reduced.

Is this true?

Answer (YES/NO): NO